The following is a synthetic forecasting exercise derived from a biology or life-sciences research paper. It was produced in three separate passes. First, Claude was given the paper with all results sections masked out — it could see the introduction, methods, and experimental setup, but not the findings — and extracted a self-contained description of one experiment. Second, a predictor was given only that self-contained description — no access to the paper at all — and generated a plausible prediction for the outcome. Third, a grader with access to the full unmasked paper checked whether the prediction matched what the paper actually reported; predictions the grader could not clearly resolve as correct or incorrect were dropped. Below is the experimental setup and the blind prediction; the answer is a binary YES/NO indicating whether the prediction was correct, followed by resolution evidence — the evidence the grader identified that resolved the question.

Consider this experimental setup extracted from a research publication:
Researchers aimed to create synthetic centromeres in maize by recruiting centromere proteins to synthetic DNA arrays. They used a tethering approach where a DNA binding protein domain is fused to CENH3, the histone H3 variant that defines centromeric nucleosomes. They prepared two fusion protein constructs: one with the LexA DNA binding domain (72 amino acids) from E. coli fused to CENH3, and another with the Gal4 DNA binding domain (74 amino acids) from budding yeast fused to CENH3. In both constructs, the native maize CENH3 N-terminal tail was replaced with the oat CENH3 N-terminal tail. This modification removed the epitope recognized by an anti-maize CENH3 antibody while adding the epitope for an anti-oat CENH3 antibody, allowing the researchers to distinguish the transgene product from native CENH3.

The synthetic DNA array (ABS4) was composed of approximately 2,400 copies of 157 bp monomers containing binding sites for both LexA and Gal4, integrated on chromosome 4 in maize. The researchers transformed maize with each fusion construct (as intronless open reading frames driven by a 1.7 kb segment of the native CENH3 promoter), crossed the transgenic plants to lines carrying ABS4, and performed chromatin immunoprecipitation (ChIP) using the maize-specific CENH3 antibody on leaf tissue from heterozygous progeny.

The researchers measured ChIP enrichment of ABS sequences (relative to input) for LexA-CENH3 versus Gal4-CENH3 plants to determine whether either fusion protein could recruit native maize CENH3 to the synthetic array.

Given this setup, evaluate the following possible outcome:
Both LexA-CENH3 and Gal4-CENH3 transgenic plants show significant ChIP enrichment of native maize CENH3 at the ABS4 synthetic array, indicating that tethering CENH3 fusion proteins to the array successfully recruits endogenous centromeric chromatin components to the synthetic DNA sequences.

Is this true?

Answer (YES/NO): NO